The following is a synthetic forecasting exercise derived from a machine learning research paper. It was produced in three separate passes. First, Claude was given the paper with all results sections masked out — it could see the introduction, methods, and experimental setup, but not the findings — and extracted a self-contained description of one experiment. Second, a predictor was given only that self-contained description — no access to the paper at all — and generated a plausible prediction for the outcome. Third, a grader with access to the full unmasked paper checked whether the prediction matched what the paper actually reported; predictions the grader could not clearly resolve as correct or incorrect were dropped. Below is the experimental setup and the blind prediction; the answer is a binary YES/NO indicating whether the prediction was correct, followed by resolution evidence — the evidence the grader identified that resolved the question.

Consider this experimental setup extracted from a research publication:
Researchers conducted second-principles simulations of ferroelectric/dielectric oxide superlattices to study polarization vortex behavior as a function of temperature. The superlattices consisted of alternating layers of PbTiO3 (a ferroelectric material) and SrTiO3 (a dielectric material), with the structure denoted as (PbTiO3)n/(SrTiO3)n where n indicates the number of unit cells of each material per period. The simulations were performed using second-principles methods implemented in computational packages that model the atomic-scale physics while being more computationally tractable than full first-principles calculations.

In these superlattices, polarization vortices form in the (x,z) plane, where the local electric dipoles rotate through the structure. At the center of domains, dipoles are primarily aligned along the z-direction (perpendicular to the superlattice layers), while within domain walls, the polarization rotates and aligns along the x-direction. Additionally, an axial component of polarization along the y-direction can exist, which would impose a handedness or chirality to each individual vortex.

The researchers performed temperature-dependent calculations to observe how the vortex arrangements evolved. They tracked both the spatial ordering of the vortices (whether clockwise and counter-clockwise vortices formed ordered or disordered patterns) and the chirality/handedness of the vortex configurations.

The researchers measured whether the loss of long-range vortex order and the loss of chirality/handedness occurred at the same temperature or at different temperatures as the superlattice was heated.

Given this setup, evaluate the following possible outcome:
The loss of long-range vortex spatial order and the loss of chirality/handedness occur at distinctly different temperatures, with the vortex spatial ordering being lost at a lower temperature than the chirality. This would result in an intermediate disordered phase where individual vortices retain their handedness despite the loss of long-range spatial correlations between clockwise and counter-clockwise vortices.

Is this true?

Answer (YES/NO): YES